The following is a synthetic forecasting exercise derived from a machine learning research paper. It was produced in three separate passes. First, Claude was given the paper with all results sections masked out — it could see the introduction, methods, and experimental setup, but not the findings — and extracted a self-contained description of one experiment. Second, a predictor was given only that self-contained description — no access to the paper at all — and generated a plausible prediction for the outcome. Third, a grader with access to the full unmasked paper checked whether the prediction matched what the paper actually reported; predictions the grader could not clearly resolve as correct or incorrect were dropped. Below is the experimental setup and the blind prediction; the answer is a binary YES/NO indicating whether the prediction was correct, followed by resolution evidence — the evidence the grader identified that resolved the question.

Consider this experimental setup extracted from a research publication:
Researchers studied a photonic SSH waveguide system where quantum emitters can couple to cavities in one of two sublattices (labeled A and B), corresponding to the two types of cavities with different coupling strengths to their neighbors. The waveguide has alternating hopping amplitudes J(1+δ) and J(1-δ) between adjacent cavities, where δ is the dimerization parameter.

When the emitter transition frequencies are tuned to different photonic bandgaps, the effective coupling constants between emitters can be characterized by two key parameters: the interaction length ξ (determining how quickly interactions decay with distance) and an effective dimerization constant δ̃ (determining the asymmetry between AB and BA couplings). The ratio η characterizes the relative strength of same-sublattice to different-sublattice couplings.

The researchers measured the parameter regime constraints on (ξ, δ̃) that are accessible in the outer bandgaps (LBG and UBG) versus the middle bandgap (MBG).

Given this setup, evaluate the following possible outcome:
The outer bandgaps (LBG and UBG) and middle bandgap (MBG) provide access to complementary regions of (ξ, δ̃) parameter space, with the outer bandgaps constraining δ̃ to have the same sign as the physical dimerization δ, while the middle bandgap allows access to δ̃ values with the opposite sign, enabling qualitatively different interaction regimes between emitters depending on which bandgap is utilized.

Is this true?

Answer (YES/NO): NO